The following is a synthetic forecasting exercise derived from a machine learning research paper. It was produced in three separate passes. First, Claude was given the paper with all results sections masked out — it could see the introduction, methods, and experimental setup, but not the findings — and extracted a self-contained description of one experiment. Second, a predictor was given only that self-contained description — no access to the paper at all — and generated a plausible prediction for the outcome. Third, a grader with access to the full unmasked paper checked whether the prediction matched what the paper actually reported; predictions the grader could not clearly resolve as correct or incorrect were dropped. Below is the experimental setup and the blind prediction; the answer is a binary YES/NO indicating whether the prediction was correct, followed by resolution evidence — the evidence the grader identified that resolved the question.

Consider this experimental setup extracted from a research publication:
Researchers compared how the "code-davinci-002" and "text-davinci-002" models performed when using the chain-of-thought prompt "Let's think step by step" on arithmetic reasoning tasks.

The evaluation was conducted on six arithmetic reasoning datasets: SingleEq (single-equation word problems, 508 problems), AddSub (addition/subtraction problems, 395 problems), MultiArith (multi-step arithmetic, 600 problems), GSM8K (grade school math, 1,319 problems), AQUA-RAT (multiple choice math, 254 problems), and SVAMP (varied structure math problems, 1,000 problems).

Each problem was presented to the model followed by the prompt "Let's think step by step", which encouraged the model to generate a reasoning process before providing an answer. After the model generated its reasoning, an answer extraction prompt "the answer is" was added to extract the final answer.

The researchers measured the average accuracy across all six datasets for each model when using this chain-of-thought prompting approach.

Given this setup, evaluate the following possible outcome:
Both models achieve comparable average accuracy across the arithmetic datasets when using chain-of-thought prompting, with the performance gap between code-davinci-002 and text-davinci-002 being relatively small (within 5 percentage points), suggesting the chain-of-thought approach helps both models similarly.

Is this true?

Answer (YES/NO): NO